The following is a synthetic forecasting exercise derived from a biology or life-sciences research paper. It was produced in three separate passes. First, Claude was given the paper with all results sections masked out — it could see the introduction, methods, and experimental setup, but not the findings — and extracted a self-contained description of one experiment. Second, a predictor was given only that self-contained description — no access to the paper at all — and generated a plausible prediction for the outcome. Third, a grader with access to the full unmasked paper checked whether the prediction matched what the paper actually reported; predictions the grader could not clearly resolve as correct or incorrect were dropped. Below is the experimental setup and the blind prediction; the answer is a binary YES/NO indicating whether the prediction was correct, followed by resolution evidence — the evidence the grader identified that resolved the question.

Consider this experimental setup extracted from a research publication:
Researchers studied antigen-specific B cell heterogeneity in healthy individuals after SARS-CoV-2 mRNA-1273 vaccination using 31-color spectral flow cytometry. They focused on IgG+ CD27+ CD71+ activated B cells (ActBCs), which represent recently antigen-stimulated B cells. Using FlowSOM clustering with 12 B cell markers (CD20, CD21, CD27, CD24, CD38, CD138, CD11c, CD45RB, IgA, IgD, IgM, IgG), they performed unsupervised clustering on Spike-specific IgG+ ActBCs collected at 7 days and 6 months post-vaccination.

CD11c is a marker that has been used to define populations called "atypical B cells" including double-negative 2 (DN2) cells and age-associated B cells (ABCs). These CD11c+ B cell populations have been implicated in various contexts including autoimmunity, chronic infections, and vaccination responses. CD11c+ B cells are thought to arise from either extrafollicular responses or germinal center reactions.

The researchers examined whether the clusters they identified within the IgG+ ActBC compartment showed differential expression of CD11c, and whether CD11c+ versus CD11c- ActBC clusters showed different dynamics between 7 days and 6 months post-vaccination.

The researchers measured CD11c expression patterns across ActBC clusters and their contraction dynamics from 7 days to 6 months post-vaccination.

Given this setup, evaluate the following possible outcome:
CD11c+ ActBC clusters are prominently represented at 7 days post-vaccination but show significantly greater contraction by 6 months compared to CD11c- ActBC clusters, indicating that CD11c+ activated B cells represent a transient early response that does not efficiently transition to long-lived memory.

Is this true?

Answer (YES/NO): YES